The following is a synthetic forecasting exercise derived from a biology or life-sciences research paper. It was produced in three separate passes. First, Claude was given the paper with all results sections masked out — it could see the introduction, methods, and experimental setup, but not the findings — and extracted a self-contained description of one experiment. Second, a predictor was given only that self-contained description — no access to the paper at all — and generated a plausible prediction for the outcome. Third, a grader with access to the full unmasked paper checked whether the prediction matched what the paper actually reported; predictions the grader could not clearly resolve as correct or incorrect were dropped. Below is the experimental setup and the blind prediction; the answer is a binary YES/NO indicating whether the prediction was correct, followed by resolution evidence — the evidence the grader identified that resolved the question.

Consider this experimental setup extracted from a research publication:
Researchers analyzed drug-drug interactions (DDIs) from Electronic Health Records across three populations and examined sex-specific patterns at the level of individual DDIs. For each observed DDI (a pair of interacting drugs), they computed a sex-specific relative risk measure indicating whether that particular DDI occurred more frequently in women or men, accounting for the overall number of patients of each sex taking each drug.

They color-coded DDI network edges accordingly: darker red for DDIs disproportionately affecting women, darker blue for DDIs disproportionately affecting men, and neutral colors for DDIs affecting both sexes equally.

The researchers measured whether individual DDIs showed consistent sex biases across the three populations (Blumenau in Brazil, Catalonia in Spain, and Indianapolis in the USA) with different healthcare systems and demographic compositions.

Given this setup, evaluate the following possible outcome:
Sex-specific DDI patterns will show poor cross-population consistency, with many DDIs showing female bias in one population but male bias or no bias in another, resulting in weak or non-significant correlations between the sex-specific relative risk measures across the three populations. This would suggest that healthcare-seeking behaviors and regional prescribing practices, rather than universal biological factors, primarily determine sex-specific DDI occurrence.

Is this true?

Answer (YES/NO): NO